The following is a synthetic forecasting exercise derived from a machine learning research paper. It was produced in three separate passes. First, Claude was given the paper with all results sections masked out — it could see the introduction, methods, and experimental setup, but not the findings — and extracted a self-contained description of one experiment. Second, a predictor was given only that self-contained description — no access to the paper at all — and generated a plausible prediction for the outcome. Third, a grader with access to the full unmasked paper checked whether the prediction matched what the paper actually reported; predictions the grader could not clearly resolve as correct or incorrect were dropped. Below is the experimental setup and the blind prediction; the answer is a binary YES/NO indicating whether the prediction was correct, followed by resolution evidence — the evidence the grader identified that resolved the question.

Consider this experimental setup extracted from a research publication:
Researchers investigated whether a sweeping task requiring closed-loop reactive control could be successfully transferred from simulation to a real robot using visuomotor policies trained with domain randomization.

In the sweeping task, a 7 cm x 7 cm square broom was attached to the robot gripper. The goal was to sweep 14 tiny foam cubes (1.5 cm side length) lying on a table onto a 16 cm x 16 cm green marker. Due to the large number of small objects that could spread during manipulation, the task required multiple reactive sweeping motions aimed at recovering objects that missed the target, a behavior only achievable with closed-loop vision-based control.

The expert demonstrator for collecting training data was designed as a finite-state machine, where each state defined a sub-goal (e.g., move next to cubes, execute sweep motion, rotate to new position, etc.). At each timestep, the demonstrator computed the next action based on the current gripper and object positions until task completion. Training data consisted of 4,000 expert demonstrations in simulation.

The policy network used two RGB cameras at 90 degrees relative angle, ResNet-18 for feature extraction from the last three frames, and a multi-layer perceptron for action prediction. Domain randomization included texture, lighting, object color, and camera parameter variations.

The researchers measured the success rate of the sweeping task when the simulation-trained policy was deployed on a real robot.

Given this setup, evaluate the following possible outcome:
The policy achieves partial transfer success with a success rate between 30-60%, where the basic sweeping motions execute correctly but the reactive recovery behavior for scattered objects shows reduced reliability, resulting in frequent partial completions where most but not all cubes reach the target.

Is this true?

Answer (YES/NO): NO